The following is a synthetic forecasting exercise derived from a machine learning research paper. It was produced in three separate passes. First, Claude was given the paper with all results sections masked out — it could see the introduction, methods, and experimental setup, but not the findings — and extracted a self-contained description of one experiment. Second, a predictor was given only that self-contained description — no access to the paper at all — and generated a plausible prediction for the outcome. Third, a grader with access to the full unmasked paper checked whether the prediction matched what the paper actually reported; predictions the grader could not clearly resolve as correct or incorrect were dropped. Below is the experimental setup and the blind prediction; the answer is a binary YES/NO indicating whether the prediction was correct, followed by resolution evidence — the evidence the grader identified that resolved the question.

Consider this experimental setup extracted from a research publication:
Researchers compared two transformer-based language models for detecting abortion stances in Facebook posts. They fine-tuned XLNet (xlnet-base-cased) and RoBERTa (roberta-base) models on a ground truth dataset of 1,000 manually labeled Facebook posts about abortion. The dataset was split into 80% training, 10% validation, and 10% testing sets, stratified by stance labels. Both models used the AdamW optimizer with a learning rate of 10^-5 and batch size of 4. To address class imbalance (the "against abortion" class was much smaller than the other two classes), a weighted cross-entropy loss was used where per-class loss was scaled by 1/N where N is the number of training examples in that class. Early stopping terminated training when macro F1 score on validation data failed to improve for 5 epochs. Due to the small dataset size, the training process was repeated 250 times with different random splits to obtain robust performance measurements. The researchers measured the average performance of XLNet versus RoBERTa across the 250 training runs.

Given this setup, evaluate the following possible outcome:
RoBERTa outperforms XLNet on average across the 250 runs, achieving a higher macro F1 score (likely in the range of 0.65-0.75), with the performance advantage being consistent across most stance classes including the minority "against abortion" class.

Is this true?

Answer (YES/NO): NO